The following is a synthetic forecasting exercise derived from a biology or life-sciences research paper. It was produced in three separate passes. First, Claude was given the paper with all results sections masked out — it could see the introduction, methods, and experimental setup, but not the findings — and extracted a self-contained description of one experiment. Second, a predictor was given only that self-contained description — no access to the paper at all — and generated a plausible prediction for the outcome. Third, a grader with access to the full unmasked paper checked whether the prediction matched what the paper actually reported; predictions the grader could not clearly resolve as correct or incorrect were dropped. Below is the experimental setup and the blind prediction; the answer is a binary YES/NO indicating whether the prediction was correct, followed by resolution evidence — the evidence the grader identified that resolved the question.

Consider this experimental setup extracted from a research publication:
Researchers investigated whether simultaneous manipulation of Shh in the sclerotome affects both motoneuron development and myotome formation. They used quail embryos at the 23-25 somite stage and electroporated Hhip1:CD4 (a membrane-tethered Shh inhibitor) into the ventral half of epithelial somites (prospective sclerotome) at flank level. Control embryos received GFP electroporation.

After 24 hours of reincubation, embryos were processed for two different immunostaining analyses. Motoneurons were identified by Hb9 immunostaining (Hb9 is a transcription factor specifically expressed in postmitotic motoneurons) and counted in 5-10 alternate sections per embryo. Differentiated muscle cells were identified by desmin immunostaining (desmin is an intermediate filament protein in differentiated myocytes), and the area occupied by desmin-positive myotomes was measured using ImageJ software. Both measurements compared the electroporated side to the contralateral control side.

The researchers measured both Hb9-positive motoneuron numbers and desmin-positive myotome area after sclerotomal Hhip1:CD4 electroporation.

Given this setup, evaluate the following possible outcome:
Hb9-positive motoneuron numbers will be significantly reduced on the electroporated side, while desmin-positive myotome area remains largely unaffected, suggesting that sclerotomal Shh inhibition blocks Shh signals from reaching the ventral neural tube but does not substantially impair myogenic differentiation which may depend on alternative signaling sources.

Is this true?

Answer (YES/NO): NO